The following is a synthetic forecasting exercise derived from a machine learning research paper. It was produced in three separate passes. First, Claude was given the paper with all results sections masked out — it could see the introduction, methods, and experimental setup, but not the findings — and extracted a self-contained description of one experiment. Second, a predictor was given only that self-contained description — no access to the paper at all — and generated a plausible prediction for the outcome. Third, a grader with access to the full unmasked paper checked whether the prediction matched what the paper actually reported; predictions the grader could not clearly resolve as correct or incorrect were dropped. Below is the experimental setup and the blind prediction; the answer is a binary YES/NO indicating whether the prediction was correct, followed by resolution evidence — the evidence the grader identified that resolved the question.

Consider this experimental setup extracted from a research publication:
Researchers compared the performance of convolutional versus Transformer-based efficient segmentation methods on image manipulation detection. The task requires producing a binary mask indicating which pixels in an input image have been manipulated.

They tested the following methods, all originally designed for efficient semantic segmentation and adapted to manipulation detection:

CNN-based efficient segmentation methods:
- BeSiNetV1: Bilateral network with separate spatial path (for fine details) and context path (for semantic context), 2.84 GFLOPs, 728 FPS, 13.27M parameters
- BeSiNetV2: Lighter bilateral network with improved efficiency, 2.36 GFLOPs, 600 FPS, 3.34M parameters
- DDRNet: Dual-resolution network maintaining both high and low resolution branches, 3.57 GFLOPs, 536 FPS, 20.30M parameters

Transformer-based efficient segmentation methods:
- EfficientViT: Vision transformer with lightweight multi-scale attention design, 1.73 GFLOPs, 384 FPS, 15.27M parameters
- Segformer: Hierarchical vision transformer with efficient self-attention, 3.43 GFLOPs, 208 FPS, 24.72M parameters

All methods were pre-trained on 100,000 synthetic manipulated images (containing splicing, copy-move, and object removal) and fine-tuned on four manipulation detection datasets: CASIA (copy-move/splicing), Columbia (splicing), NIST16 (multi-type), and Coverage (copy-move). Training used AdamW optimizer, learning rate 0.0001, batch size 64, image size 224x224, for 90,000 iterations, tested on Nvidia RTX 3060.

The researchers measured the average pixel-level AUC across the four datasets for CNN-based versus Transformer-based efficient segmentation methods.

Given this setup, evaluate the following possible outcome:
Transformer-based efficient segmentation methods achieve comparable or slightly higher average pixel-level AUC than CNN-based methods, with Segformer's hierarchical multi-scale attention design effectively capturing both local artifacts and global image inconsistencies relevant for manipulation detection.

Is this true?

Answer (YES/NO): NO